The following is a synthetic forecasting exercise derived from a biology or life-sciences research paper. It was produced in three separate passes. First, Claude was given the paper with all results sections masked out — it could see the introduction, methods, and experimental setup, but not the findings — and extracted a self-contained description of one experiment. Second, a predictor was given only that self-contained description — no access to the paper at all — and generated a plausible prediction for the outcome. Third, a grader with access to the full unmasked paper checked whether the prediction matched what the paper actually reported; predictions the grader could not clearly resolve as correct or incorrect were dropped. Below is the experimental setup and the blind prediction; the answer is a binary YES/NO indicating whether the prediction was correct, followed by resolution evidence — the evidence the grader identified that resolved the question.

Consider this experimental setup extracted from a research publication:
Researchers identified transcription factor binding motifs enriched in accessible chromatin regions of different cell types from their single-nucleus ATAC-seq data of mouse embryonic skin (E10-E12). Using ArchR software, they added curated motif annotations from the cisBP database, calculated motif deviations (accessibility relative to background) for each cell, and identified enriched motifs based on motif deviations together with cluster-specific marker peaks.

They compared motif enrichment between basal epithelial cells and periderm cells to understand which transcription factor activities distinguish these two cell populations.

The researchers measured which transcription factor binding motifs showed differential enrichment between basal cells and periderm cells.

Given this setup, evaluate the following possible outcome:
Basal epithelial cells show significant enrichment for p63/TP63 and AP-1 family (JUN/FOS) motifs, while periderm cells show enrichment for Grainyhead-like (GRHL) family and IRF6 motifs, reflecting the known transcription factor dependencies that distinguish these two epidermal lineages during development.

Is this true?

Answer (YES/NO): NO